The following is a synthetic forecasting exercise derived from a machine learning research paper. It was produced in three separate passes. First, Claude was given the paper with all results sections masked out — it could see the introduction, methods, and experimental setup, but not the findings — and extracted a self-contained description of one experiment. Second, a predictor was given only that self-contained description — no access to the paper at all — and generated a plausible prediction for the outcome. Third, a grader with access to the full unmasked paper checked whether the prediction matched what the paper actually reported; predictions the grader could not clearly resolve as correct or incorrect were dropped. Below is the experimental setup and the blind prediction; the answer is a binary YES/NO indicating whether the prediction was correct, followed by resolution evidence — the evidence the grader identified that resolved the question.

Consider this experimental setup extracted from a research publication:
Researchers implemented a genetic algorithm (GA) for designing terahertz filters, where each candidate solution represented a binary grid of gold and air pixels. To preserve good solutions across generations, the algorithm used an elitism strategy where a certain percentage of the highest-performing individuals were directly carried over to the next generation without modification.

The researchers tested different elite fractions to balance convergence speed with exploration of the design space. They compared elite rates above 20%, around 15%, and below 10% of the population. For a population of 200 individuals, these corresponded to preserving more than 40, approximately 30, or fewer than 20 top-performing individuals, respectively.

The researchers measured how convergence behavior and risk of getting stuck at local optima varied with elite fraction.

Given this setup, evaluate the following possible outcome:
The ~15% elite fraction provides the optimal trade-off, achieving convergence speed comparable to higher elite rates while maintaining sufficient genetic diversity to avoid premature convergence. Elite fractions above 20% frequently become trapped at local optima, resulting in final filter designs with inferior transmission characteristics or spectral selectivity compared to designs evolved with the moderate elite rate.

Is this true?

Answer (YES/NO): NO